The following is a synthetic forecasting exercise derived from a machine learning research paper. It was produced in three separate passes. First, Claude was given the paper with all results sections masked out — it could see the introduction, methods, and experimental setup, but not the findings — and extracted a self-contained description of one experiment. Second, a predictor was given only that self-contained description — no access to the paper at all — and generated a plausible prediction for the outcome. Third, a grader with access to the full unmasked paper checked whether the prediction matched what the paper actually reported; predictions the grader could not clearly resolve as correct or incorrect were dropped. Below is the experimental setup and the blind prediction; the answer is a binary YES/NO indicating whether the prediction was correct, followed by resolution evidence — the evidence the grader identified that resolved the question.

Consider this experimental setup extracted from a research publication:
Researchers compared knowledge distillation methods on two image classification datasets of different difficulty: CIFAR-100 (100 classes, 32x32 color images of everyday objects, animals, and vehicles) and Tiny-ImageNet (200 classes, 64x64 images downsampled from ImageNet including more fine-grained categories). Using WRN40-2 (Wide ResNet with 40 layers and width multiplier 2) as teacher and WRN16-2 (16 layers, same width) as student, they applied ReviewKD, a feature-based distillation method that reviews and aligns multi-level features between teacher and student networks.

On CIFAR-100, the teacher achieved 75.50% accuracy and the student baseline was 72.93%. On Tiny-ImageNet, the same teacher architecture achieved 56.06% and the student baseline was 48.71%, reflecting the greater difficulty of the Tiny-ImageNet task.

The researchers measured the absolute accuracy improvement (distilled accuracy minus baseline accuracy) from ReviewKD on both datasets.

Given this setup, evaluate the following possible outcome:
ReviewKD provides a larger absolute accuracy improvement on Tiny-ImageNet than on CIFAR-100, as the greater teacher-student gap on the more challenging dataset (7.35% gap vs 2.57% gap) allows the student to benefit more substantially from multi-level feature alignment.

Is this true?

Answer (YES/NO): NO